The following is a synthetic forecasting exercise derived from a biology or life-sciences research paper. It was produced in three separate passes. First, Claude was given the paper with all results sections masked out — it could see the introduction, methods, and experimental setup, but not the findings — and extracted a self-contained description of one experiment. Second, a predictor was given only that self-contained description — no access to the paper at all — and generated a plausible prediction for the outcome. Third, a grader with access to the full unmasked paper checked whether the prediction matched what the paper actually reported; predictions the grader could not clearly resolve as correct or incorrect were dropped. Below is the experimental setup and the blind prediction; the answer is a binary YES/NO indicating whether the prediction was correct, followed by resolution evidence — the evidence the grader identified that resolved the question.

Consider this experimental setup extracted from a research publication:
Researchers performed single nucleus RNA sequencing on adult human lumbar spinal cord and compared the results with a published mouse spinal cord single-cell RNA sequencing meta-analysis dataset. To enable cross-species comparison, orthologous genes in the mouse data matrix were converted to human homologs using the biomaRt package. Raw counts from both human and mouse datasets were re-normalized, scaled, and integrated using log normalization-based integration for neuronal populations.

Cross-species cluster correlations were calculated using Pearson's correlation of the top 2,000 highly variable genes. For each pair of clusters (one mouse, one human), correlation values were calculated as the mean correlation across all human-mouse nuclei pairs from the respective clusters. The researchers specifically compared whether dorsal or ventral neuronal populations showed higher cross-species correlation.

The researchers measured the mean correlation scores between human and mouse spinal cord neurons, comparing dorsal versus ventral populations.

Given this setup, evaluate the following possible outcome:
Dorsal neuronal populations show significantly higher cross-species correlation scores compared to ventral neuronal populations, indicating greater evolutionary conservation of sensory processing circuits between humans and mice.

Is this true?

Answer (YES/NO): YES